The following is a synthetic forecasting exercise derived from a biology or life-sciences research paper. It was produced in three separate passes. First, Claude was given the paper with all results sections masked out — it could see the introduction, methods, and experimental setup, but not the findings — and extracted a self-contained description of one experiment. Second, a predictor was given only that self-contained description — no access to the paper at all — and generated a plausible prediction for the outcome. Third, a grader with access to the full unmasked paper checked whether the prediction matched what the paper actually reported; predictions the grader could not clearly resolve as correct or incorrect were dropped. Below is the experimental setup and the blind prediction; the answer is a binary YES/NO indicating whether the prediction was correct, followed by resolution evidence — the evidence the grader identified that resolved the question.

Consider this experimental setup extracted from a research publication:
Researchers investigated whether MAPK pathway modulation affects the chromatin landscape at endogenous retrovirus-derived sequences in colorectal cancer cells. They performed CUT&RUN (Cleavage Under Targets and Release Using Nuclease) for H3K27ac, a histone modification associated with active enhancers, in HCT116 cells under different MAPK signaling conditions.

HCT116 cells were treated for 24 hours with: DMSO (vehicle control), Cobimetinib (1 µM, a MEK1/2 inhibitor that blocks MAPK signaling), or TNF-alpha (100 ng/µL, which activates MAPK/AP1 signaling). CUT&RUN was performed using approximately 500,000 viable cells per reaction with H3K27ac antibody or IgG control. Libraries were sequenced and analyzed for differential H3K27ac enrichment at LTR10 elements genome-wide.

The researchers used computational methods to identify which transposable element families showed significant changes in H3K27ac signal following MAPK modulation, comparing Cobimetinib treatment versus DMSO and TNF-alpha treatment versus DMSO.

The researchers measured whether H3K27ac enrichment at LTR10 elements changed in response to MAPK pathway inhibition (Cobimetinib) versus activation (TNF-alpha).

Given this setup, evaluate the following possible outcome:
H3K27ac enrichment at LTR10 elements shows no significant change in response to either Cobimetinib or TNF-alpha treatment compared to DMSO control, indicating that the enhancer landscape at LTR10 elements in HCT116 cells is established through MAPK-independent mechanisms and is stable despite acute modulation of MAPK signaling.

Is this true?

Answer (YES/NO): NO